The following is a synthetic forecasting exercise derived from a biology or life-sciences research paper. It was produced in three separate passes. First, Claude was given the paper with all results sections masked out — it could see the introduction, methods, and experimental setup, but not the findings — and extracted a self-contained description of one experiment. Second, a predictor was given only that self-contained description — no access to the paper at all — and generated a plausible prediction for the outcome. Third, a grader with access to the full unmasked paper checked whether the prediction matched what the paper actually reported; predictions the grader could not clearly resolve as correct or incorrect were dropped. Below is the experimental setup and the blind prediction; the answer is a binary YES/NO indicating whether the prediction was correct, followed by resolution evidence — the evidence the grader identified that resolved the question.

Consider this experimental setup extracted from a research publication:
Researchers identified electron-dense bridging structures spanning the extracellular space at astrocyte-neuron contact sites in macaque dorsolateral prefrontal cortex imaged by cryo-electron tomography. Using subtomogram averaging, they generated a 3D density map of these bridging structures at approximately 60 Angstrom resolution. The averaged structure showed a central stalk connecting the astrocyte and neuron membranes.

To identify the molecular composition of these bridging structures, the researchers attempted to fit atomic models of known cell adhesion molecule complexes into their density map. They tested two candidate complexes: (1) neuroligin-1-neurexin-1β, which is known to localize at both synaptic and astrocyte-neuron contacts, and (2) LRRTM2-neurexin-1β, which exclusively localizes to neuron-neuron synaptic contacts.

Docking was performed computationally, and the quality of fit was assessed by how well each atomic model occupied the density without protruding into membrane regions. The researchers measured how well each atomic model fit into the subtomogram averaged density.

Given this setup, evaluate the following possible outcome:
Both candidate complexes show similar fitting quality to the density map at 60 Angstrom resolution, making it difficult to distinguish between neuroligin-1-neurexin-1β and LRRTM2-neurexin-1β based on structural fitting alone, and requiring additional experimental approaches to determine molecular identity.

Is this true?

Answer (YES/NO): NO